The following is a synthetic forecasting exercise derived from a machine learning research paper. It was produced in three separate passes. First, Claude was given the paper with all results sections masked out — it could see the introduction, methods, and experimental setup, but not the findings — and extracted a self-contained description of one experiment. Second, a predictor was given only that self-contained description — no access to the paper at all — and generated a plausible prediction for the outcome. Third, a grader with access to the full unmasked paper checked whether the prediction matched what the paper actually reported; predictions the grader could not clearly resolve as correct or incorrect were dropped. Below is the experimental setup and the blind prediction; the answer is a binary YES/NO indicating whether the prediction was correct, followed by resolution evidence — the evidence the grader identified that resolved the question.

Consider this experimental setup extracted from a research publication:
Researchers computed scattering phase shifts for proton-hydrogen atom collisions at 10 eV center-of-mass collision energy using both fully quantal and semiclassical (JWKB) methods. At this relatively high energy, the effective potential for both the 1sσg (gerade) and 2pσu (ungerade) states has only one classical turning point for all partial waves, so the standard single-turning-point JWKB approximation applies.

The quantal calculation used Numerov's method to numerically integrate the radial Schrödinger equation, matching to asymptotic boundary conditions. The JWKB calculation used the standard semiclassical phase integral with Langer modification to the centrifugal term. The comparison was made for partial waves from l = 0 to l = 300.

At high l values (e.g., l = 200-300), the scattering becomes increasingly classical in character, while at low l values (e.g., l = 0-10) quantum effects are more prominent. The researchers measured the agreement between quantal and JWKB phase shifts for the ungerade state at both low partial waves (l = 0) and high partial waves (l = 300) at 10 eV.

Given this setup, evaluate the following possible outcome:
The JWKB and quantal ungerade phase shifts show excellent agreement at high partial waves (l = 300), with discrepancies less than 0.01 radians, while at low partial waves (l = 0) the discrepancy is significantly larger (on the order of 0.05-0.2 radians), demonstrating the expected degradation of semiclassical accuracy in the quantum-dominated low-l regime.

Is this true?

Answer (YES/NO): NO